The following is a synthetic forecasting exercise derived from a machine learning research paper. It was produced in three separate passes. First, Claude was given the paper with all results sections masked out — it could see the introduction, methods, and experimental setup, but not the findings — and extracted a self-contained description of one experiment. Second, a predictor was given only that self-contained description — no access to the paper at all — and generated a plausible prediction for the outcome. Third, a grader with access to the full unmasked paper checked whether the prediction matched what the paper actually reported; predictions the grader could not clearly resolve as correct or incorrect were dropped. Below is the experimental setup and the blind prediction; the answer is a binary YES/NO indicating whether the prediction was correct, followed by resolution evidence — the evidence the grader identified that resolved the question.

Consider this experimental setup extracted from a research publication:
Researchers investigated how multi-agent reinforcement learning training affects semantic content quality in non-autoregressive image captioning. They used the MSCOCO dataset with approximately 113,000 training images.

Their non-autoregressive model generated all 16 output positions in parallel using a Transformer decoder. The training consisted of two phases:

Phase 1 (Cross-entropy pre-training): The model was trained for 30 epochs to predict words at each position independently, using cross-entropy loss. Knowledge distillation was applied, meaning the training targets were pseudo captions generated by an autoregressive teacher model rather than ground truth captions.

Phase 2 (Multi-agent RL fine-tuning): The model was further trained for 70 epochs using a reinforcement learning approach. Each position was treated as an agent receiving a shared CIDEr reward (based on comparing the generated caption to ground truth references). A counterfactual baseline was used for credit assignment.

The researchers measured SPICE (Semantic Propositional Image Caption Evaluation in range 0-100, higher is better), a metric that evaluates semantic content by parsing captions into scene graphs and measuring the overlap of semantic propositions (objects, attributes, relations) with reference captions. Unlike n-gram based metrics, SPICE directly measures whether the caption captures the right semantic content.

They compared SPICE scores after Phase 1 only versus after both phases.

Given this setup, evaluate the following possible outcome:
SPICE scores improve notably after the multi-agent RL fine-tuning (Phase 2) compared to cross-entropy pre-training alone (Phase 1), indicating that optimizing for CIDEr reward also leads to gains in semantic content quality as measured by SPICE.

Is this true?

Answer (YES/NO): YES